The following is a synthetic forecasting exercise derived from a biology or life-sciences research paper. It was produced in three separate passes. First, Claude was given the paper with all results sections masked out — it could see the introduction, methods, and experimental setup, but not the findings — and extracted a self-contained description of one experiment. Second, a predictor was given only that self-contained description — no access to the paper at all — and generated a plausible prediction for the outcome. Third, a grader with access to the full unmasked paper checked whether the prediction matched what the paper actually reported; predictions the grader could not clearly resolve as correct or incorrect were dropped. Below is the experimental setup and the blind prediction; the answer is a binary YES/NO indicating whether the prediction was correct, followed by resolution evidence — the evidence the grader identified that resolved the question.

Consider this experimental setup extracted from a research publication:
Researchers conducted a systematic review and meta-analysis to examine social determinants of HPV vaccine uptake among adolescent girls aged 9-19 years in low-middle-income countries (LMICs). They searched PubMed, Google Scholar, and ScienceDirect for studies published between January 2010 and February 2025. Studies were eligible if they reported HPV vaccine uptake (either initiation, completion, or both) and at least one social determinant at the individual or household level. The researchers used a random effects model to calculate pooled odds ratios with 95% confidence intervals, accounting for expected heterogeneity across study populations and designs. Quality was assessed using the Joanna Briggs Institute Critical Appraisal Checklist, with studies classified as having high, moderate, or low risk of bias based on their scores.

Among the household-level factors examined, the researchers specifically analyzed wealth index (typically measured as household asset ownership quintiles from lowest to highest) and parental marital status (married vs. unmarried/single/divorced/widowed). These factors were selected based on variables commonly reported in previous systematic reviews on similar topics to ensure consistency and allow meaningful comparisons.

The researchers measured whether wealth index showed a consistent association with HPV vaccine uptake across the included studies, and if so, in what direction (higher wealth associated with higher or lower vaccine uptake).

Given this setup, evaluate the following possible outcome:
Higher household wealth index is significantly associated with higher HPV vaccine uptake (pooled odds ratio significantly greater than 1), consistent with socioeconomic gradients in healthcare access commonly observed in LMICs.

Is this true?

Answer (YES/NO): YES